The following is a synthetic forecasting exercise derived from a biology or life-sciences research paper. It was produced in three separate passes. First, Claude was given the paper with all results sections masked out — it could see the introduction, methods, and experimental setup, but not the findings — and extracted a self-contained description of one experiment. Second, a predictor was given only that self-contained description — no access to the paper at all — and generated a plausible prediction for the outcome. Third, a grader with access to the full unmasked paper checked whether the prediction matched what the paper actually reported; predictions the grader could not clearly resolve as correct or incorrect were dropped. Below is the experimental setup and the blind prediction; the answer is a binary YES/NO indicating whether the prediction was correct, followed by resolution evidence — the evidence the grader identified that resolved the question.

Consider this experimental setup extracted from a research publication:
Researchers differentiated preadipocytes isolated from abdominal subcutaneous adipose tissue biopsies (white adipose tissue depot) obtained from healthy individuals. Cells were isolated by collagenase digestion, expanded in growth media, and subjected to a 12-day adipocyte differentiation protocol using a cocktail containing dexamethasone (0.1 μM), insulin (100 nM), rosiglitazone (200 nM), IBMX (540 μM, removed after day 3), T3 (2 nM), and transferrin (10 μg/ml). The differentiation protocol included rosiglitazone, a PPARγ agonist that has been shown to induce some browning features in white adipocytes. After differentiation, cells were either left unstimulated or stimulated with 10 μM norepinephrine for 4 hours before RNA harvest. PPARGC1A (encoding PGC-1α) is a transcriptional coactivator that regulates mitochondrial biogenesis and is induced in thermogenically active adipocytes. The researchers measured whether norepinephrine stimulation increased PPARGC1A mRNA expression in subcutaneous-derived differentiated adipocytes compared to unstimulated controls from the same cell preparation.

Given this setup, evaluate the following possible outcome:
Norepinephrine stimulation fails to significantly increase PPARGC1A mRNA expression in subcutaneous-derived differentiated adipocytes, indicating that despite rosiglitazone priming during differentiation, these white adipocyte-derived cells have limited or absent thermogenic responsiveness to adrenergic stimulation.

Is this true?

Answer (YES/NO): YES